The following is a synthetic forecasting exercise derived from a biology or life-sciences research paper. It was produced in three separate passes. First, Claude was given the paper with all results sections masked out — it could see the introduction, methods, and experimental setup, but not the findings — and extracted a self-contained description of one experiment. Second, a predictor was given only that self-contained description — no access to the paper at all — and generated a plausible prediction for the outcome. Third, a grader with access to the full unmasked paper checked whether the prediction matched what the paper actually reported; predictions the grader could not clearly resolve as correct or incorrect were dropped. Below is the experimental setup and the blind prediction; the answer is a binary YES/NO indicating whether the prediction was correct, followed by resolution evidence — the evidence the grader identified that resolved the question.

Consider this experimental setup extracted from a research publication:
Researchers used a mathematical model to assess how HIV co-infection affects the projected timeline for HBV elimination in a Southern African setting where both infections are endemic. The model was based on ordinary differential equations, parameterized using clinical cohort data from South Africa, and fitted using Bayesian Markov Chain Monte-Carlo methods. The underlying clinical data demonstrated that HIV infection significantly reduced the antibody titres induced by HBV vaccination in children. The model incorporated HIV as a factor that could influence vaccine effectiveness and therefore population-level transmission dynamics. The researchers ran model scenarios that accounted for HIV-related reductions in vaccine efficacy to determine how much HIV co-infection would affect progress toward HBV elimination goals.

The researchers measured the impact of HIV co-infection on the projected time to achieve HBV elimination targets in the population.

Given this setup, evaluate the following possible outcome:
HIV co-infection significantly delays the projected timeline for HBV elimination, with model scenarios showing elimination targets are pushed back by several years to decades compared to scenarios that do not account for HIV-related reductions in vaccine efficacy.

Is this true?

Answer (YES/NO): NO